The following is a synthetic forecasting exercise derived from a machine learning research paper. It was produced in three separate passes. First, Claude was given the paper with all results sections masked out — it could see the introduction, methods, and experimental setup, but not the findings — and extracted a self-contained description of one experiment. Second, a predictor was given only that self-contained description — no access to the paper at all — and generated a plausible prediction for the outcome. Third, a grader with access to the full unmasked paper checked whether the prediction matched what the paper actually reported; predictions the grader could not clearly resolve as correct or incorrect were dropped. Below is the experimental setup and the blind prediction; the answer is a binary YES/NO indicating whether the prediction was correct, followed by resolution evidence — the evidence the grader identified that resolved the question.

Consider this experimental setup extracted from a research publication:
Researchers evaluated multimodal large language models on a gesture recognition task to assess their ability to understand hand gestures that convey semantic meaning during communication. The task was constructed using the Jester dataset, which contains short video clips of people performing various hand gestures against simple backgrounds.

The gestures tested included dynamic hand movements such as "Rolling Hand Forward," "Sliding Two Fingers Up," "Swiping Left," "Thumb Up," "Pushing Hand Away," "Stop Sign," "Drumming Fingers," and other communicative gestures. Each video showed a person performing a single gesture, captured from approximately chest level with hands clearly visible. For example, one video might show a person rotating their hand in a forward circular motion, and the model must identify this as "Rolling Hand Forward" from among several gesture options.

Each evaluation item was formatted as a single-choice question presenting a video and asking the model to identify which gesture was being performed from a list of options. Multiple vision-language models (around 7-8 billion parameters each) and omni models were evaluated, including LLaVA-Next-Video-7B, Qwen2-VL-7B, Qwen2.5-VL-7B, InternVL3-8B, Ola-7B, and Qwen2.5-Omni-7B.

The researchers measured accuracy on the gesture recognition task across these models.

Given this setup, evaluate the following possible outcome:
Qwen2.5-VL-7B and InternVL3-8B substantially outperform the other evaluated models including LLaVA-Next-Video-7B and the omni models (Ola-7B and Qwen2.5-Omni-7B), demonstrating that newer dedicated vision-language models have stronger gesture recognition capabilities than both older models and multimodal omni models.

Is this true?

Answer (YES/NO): NO